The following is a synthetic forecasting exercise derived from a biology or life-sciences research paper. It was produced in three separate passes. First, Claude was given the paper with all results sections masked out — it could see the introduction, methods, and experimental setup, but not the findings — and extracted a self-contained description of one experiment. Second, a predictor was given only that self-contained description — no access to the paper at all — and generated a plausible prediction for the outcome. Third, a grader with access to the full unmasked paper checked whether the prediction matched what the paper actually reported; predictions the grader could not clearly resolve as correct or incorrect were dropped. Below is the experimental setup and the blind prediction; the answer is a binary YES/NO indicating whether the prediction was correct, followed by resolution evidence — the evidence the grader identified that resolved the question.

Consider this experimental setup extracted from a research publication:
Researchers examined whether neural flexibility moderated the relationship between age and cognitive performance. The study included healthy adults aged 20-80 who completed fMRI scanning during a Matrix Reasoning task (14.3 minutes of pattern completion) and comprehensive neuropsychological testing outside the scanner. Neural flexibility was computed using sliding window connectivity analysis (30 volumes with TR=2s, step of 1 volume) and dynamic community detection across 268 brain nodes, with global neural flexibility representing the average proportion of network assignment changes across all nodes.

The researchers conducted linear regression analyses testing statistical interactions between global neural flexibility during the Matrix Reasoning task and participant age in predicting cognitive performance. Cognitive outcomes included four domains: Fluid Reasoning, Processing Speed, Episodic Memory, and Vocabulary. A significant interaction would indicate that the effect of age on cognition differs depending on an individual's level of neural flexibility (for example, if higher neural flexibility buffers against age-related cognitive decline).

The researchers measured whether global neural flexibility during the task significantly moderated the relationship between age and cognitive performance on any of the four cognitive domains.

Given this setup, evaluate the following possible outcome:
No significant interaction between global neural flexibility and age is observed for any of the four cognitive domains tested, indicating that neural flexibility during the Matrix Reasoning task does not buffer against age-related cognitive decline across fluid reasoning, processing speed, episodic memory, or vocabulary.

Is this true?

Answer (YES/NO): YES